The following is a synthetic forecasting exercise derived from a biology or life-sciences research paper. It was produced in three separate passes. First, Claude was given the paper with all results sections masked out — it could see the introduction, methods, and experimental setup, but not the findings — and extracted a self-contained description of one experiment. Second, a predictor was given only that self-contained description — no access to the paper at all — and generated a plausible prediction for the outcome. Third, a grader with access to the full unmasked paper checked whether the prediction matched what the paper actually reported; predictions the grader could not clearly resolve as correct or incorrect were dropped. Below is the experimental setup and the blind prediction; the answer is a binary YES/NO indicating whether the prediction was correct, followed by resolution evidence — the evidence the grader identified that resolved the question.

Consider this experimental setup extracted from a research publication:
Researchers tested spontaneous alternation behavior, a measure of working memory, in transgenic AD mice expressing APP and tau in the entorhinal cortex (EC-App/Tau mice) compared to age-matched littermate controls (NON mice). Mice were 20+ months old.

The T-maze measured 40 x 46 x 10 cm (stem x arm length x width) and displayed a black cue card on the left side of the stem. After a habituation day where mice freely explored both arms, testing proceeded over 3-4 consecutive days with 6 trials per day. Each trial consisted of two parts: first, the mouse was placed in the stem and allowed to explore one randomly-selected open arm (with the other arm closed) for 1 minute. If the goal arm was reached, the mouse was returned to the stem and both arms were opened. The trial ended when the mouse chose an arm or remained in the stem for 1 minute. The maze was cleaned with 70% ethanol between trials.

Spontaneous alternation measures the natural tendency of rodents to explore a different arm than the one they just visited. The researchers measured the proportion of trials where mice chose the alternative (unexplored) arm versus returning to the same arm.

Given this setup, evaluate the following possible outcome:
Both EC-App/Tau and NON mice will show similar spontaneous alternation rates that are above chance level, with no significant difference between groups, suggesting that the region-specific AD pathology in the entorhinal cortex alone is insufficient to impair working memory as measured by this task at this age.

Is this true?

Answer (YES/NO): NO